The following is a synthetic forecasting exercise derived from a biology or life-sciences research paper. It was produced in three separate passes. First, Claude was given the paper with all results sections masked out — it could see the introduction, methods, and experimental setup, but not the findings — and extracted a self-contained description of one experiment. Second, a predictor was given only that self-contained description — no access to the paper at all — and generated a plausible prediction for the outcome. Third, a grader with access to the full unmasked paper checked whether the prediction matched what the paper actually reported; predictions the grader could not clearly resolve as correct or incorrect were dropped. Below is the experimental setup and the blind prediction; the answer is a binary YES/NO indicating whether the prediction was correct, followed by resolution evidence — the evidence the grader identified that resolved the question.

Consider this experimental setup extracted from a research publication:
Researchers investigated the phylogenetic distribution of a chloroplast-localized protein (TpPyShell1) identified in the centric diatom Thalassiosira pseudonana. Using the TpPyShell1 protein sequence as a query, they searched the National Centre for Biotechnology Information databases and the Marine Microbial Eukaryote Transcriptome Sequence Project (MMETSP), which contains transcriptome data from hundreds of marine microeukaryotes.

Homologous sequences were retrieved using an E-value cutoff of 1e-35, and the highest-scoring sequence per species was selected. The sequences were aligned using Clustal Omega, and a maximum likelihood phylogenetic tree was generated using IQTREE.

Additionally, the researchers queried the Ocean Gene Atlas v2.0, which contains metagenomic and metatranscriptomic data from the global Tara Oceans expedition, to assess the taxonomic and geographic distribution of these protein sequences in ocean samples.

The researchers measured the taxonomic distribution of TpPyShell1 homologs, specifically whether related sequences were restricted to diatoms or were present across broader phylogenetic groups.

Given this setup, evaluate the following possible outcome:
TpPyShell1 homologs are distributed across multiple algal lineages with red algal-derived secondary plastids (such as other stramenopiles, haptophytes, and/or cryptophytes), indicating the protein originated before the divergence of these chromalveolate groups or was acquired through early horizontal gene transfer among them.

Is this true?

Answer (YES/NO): YES